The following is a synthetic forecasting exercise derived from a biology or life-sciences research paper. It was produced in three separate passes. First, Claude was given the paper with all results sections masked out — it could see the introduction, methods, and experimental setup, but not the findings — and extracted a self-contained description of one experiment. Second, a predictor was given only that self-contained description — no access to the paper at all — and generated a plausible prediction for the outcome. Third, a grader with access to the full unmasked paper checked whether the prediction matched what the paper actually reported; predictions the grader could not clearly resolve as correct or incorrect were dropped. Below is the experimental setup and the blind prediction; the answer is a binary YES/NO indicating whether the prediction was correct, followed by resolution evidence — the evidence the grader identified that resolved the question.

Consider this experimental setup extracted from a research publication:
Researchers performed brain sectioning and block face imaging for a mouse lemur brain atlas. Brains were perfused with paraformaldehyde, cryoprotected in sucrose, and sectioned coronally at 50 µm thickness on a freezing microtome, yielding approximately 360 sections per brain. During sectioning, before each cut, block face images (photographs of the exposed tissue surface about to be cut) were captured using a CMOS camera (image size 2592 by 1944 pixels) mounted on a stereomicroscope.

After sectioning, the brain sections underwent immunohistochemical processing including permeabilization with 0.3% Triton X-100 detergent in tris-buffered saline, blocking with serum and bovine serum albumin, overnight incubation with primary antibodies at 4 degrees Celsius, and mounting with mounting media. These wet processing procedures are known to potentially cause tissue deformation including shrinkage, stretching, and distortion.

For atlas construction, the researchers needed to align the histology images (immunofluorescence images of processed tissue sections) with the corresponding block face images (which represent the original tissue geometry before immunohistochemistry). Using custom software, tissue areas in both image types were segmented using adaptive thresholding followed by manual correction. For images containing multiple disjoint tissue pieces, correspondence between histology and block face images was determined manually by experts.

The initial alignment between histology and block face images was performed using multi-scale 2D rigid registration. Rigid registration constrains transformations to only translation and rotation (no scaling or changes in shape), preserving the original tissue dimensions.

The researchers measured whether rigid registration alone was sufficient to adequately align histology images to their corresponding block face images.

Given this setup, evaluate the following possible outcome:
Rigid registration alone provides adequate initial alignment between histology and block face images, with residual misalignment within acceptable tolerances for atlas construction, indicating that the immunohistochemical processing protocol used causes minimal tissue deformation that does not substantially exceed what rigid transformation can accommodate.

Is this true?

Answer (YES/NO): NO